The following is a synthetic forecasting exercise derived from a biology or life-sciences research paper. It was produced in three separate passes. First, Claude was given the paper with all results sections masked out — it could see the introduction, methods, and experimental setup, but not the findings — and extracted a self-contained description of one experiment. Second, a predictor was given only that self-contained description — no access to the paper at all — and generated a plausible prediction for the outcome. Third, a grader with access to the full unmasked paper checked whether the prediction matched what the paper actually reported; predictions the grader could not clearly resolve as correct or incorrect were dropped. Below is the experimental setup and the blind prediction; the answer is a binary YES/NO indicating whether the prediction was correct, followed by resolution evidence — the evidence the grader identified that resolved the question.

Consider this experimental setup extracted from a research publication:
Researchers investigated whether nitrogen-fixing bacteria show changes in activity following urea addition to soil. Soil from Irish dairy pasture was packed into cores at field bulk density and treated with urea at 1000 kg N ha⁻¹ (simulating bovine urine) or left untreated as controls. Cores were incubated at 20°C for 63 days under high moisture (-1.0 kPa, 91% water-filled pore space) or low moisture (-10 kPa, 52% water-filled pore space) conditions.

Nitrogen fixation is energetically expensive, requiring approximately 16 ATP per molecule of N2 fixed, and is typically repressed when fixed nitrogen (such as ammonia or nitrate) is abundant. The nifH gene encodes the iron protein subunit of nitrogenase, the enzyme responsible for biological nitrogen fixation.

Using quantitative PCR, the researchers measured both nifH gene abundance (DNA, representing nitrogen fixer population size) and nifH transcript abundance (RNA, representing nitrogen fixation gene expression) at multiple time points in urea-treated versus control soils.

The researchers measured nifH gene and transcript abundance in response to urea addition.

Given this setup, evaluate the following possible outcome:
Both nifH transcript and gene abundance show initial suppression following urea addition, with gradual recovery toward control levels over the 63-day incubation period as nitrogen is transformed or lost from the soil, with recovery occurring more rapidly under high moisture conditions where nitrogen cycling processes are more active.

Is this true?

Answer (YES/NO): NO